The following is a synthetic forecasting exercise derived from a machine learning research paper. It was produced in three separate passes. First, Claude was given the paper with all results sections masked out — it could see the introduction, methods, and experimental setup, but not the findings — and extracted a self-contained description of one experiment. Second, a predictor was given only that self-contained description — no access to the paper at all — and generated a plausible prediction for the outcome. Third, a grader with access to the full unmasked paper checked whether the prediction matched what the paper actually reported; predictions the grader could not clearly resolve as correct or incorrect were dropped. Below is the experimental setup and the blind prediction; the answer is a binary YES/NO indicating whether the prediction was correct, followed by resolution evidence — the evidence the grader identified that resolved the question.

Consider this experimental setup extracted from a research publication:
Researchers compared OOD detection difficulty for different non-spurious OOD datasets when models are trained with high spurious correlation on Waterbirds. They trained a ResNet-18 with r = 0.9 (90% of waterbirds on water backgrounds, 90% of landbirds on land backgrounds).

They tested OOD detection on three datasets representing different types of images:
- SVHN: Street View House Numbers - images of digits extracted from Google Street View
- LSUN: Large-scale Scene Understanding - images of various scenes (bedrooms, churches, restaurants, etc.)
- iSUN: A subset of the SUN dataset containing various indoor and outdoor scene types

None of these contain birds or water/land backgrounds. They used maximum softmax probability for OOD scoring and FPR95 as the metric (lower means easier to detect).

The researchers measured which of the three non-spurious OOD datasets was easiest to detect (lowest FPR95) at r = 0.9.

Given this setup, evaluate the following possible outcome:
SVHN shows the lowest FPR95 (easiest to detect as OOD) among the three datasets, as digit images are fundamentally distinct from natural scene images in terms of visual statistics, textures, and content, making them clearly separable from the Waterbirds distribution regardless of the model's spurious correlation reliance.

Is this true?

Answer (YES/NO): YES